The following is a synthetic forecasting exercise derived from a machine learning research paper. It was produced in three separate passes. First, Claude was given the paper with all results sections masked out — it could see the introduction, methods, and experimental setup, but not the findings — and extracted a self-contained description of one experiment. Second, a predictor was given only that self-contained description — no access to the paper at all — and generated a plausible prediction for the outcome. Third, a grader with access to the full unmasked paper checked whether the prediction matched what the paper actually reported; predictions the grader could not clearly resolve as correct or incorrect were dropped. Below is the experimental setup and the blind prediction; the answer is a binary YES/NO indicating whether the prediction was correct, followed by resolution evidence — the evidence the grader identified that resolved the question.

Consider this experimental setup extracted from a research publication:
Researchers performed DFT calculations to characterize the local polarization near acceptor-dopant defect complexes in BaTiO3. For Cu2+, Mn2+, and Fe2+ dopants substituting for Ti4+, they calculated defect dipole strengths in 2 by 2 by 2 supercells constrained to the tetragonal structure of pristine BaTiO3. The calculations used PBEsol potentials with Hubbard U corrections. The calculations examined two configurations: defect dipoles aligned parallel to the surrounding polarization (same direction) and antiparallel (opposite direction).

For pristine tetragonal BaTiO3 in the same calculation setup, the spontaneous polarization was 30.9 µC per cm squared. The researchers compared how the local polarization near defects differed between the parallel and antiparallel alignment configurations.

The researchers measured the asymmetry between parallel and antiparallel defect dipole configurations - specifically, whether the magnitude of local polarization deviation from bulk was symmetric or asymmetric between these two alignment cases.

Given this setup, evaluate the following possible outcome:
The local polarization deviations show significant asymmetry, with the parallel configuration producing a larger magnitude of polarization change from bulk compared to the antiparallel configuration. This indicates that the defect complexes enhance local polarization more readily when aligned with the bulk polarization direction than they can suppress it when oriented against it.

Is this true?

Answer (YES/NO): NO